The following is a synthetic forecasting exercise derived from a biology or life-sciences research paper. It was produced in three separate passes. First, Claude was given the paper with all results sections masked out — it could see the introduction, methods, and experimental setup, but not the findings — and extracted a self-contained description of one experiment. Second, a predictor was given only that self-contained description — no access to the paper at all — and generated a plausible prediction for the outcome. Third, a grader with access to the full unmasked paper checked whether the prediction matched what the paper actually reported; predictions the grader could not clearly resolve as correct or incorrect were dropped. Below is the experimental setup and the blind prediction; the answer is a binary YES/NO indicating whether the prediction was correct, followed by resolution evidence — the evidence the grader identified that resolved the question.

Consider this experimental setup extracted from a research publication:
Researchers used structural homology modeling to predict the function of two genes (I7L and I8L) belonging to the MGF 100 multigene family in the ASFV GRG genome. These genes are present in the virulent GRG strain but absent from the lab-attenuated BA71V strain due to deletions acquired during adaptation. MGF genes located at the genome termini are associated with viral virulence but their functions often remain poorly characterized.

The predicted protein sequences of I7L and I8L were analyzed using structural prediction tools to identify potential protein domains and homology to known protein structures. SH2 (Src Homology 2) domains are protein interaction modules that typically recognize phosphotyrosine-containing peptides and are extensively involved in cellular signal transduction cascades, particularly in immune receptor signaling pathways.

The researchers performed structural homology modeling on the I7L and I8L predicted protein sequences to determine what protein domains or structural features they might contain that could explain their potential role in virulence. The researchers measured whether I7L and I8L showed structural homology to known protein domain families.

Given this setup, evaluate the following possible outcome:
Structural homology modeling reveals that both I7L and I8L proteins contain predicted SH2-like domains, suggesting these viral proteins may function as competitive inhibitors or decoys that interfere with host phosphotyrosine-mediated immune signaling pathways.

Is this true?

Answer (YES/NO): NO